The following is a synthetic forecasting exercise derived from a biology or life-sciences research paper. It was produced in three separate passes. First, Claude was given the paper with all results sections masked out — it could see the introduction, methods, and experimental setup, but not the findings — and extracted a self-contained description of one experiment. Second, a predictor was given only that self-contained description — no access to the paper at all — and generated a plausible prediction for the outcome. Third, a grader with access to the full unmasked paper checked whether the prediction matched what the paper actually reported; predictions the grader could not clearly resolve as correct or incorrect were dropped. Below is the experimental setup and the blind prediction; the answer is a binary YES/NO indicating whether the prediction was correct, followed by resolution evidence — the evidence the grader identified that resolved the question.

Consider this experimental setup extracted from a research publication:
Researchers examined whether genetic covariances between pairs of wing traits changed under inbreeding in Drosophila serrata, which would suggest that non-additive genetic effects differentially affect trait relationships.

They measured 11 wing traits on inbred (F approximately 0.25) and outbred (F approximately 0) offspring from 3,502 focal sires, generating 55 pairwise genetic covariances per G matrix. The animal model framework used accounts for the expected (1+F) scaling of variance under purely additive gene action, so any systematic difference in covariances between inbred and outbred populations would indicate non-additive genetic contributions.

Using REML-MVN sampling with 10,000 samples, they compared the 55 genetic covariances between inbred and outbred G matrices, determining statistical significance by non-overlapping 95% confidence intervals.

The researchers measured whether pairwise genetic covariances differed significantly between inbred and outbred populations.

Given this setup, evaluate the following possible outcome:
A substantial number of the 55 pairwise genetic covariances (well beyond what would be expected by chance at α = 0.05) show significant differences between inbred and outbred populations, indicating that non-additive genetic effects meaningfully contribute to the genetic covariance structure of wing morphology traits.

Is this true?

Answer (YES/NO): NO